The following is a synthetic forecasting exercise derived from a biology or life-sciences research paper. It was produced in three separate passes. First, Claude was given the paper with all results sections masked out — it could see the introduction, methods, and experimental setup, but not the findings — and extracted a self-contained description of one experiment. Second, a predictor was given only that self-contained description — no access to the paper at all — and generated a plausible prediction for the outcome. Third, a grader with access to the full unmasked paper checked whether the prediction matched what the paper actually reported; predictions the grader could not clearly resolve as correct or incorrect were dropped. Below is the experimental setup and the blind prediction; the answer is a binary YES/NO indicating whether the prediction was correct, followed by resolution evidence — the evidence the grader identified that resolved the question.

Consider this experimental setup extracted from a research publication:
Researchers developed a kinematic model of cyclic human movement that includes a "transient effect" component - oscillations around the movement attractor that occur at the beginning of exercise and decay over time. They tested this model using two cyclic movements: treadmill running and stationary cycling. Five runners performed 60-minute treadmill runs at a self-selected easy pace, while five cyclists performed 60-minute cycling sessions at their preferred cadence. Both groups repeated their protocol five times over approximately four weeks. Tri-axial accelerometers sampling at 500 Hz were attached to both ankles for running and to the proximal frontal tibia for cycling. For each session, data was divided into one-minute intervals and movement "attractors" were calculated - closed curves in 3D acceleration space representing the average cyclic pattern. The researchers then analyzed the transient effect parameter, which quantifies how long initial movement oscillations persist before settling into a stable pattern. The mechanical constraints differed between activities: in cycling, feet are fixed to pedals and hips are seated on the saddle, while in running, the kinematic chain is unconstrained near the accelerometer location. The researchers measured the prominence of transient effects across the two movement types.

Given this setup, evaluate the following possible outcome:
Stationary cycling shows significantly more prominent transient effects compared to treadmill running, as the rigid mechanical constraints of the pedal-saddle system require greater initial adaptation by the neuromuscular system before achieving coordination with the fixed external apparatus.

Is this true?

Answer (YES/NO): NO